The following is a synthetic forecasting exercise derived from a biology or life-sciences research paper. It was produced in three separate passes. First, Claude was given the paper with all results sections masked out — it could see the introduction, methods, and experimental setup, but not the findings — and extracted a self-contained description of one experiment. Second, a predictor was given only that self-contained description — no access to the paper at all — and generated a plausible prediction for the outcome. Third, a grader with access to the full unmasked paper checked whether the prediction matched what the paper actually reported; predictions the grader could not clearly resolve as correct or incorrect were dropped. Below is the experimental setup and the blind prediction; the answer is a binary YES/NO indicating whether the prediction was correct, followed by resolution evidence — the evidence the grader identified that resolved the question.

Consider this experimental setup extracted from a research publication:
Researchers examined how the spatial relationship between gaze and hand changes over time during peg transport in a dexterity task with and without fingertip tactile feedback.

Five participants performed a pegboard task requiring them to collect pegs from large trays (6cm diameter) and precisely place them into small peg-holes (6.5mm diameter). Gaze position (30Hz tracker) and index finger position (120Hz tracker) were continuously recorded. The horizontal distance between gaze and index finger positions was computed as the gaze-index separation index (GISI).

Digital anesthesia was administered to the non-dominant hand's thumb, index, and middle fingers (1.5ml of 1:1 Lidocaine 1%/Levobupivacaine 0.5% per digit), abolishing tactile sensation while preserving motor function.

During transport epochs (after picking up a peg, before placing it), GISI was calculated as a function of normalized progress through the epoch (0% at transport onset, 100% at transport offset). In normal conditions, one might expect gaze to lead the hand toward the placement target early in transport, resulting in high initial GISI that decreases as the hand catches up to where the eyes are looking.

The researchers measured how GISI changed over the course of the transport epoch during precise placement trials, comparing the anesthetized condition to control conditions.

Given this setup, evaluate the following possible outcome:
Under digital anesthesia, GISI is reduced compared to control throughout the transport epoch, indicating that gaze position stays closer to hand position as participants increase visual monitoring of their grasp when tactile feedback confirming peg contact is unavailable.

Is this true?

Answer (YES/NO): YES